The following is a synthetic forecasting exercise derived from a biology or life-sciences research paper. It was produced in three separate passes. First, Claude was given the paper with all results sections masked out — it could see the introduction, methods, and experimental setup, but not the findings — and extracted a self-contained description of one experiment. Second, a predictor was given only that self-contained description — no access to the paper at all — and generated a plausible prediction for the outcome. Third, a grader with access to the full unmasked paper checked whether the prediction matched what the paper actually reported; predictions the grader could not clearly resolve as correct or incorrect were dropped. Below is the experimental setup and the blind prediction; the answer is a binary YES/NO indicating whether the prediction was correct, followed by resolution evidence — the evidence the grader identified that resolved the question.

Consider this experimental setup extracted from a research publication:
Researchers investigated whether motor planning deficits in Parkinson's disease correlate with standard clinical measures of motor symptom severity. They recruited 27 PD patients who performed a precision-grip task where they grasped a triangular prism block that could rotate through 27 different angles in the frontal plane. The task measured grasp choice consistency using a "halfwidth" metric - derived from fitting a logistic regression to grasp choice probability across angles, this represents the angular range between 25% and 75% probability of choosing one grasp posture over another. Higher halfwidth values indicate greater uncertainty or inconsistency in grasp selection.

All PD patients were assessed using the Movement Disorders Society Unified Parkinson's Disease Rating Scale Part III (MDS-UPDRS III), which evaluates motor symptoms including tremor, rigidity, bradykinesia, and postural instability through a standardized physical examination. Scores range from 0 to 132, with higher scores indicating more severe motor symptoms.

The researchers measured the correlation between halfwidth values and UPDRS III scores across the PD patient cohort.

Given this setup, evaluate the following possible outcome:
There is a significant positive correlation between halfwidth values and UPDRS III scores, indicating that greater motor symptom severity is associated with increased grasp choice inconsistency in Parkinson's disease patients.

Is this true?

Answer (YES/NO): NO